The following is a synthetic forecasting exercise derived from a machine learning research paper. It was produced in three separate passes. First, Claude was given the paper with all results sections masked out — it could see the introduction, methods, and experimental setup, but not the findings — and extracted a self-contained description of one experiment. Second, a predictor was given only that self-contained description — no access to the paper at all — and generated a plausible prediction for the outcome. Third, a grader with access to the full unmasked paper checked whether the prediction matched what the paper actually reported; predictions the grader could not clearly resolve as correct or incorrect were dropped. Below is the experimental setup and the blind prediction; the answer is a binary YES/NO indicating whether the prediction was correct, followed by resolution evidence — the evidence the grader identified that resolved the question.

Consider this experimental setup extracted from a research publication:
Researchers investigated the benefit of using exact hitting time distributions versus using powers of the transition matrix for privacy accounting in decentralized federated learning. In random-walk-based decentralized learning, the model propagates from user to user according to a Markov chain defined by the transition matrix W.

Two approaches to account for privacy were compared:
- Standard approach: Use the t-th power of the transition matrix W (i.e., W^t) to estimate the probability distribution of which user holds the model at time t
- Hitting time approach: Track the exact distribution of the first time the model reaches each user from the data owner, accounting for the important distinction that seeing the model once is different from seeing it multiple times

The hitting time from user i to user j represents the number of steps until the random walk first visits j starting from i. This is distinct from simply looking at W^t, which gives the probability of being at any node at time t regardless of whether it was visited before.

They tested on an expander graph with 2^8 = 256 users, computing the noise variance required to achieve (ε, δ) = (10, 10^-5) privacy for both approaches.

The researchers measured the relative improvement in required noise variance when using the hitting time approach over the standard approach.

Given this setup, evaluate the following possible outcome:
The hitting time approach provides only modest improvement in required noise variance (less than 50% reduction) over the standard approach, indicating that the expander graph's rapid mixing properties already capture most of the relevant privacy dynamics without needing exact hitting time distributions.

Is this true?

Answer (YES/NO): YES